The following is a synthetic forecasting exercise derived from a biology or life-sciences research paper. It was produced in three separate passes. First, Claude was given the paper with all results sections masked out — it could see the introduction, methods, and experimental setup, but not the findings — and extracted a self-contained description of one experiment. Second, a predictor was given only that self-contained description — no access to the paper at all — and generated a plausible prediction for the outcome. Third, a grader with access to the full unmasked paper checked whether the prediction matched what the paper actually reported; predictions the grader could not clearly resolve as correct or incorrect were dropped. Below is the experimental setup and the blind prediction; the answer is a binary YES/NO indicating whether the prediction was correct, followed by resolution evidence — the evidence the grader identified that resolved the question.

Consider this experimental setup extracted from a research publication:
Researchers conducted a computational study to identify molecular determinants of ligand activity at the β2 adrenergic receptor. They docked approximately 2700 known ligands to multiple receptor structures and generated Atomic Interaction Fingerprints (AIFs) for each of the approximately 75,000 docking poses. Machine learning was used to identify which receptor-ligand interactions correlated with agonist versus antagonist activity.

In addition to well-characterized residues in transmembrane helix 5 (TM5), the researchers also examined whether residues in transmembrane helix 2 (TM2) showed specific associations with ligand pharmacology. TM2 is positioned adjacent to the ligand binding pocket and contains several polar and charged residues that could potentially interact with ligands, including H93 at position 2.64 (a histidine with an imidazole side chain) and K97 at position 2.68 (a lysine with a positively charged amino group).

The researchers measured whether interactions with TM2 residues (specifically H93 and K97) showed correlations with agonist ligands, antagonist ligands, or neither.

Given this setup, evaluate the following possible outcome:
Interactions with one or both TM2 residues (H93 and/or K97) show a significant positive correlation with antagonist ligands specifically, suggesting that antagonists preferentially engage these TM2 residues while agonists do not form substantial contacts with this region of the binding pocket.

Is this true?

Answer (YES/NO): NO